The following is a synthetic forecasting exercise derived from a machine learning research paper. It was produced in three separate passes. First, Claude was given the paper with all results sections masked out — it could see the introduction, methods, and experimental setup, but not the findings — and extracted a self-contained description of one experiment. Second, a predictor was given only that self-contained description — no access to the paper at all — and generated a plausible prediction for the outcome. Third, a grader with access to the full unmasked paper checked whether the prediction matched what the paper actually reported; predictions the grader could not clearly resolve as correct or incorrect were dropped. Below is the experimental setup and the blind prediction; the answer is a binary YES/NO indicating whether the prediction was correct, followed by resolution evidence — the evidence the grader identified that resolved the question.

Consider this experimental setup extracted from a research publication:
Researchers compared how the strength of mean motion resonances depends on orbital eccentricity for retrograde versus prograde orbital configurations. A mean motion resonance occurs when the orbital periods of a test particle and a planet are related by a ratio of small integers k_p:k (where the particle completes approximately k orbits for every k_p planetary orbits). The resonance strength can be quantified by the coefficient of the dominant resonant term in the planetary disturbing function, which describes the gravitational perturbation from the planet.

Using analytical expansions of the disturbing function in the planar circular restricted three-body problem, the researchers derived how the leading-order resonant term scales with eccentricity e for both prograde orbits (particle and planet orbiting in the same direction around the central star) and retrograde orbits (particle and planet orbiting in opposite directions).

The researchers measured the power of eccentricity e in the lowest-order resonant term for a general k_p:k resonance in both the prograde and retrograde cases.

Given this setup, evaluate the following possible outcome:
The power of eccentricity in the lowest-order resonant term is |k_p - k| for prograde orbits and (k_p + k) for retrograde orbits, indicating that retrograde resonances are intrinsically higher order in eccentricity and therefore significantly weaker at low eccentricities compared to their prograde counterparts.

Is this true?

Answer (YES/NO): YES